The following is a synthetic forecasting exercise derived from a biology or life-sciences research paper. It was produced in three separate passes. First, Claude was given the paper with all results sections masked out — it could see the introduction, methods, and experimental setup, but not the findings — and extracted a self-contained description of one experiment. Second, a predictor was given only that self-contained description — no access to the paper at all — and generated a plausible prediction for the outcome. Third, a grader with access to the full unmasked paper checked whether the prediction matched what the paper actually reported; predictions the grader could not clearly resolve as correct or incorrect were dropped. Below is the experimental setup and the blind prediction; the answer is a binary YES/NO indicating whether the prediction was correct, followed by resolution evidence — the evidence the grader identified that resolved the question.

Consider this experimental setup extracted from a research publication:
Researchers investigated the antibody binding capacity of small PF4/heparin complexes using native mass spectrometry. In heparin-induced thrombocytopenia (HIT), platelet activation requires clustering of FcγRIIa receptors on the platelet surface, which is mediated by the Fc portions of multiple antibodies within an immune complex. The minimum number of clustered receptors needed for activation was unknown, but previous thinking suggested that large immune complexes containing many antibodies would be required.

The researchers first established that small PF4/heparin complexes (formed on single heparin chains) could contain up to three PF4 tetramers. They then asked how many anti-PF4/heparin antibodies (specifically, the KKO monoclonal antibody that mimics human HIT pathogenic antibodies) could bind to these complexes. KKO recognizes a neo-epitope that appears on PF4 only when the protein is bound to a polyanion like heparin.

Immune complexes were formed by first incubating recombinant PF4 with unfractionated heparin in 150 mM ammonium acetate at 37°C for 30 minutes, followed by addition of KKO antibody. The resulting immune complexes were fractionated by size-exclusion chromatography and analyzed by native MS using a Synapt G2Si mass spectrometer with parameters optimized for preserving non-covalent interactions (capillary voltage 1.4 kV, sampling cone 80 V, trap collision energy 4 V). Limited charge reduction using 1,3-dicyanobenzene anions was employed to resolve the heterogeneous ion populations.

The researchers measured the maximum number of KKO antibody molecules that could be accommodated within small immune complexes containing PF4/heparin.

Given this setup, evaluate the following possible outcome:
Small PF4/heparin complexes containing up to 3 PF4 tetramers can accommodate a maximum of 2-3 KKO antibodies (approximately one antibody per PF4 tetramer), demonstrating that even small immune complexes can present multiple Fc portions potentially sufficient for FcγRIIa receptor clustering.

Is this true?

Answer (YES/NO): NO